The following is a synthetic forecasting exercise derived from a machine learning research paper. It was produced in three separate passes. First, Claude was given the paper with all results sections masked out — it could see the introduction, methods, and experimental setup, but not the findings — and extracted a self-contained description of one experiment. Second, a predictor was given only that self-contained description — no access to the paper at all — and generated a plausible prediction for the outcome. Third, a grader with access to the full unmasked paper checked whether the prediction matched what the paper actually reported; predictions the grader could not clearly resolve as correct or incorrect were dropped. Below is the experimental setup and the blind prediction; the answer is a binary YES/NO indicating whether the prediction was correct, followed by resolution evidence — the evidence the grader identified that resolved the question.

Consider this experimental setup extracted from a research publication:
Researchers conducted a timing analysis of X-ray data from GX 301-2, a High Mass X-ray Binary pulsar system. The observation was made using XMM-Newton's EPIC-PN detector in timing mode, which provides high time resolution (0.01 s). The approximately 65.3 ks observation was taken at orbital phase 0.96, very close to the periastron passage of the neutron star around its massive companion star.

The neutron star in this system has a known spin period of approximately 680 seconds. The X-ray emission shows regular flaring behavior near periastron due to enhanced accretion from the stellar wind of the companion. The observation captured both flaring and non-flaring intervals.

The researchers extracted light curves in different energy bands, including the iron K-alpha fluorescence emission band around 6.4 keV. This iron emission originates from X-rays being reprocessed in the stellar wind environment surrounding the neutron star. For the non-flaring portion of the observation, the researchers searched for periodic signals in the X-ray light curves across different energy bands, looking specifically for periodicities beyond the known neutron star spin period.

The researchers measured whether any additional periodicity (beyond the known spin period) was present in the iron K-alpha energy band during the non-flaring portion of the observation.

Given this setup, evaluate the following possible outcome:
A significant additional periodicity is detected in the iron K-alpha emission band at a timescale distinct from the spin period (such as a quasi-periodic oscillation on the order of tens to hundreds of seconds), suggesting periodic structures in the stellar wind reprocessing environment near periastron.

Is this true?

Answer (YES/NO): YES